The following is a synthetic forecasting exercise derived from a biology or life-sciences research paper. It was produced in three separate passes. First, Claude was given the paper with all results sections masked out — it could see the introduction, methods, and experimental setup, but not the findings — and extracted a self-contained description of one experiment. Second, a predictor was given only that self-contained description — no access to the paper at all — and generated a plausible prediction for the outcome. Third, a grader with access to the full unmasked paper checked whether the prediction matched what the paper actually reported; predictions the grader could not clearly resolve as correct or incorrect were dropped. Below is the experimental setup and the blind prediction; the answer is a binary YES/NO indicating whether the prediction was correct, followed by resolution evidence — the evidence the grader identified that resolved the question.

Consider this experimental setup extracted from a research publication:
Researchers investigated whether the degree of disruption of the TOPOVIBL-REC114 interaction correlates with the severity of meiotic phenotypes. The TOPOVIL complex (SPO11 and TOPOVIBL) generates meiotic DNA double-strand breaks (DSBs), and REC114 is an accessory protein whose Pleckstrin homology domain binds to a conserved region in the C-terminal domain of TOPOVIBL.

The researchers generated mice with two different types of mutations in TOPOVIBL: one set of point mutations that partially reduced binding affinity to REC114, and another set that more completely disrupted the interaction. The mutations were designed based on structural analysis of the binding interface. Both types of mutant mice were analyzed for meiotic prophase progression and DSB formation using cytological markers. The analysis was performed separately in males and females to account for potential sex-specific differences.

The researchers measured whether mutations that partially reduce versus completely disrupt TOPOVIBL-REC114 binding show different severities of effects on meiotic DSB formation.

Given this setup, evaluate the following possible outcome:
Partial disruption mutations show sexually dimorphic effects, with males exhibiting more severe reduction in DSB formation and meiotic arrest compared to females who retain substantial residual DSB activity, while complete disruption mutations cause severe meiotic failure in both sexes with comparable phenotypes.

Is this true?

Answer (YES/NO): NO